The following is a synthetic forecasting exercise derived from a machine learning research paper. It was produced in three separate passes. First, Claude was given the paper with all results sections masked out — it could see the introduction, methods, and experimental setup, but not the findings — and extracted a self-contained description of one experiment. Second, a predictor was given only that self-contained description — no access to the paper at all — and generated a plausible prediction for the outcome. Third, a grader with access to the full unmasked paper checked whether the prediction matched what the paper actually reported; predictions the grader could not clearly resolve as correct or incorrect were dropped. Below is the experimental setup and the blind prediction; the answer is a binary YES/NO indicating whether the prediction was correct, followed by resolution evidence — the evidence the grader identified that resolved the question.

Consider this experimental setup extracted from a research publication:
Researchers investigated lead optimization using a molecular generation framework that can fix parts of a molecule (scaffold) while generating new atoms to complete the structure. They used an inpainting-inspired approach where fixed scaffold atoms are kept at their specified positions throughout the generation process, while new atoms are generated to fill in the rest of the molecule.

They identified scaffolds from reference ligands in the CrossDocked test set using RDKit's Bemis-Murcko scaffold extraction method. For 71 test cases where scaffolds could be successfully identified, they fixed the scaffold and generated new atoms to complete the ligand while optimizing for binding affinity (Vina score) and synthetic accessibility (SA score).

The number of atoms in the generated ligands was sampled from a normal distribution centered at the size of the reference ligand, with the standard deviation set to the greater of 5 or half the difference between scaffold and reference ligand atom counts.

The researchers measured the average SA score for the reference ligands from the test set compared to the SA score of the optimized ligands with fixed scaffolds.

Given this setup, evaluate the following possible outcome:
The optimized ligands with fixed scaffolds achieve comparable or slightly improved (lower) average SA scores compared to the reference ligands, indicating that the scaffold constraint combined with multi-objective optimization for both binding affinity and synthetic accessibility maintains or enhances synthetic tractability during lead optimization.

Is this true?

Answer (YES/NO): NO